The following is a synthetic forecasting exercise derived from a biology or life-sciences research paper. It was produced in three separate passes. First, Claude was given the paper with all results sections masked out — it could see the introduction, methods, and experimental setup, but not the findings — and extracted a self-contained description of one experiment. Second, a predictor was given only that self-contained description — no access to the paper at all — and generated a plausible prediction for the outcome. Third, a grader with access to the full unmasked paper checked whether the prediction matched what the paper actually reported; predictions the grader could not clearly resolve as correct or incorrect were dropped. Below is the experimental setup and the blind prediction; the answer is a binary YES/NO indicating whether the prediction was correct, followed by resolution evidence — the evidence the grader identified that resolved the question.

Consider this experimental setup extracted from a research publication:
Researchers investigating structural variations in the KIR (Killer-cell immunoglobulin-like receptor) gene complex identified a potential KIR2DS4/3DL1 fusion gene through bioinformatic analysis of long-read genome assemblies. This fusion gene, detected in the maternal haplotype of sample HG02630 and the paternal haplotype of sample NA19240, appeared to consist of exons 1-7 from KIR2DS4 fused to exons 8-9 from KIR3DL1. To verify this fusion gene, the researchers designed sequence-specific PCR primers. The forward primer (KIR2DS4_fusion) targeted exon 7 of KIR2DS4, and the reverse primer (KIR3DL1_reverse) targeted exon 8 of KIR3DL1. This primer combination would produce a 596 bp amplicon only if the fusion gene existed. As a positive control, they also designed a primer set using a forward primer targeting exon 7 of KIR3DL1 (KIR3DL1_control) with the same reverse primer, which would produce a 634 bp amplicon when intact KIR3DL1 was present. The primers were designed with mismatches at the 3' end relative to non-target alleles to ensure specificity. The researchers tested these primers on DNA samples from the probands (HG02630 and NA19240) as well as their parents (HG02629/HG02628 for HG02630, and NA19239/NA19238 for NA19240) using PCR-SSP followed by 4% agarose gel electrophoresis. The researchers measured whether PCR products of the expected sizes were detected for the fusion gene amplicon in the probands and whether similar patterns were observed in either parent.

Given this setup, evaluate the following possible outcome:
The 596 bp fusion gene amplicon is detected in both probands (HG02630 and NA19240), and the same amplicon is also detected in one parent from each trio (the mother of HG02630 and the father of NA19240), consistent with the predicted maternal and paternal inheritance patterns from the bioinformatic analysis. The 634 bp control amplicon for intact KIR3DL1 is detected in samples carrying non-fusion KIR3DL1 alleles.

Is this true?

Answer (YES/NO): NO